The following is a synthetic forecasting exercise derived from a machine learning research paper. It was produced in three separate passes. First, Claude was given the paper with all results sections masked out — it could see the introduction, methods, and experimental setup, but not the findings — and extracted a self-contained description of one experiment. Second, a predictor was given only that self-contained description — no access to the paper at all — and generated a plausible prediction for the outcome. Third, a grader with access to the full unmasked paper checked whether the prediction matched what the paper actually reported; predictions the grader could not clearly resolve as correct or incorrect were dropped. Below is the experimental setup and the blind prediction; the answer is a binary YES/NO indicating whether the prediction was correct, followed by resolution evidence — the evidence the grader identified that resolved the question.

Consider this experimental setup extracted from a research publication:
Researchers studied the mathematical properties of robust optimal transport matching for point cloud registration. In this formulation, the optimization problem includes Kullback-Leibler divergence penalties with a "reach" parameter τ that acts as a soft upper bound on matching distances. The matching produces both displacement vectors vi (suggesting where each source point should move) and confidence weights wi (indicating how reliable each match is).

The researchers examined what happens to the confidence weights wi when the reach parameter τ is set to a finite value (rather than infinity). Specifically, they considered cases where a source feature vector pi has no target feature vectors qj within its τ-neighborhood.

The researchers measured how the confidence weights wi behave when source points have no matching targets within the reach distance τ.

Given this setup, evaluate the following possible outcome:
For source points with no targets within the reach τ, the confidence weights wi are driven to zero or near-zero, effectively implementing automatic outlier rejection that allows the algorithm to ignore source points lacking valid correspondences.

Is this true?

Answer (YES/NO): YES